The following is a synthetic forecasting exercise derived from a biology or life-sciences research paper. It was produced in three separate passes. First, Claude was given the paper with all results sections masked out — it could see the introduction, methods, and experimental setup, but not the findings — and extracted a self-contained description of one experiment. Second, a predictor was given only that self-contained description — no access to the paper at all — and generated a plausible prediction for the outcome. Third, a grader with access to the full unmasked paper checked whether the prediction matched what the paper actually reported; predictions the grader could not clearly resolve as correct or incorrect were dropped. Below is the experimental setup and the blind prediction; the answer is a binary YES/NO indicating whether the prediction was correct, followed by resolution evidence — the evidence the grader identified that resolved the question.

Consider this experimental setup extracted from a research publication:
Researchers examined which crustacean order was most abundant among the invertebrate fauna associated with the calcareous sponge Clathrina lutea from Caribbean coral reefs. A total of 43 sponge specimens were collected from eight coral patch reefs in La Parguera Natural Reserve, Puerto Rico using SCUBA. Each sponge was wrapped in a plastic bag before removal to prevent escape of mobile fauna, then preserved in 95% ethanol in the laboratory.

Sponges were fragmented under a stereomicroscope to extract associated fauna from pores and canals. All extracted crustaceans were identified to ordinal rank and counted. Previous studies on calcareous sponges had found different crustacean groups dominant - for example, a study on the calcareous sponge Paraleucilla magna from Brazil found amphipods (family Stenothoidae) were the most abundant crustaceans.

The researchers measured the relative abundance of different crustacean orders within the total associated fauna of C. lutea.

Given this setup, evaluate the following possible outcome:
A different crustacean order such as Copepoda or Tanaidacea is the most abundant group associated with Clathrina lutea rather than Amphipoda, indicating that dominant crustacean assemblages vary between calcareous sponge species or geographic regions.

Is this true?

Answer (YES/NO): YES